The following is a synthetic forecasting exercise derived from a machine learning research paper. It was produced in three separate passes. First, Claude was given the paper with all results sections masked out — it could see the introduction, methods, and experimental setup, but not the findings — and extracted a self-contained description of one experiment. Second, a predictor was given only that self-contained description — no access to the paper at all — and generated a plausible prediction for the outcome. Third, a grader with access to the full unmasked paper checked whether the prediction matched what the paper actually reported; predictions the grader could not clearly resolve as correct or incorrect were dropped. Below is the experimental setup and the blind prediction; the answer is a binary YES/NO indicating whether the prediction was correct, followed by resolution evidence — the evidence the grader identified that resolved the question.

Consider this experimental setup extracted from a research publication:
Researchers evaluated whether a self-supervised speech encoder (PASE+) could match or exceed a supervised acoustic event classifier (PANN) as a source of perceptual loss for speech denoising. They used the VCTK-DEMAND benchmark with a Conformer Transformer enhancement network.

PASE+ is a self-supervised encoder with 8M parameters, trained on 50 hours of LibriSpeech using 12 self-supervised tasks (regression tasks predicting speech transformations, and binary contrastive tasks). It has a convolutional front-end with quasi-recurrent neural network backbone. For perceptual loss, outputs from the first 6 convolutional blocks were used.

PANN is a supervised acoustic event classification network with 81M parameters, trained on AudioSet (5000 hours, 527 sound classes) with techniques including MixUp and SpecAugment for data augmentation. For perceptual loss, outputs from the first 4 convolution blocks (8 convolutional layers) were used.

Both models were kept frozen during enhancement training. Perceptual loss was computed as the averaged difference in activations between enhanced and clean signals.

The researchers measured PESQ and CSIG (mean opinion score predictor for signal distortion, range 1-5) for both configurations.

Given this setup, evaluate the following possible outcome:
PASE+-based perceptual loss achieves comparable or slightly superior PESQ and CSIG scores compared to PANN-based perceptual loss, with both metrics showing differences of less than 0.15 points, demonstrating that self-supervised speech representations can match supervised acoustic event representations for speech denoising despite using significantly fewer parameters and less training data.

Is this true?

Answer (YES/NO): NO